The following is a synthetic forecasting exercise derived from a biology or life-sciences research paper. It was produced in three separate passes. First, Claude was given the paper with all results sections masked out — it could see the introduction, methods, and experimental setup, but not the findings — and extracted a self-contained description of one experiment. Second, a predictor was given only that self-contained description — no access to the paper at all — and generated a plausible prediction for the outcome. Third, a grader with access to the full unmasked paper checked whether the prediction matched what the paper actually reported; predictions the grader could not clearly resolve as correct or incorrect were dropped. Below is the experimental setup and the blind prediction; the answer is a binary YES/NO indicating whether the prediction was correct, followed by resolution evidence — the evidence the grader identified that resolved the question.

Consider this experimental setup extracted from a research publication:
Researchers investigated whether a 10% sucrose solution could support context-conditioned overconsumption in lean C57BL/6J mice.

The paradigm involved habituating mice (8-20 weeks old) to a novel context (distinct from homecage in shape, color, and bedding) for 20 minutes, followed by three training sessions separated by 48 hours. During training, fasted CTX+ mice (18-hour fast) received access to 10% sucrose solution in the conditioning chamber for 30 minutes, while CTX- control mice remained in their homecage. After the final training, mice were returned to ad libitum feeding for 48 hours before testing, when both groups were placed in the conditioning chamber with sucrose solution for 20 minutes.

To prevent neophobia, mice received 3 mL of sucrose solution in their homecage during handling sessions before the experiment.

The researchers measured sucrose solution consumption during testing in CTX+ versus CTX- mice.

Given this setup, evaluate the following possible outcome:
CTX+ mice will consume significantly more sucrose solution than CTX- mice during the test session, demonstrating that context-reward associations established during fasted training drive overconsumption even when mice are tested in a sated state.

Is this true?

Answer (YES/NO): NO